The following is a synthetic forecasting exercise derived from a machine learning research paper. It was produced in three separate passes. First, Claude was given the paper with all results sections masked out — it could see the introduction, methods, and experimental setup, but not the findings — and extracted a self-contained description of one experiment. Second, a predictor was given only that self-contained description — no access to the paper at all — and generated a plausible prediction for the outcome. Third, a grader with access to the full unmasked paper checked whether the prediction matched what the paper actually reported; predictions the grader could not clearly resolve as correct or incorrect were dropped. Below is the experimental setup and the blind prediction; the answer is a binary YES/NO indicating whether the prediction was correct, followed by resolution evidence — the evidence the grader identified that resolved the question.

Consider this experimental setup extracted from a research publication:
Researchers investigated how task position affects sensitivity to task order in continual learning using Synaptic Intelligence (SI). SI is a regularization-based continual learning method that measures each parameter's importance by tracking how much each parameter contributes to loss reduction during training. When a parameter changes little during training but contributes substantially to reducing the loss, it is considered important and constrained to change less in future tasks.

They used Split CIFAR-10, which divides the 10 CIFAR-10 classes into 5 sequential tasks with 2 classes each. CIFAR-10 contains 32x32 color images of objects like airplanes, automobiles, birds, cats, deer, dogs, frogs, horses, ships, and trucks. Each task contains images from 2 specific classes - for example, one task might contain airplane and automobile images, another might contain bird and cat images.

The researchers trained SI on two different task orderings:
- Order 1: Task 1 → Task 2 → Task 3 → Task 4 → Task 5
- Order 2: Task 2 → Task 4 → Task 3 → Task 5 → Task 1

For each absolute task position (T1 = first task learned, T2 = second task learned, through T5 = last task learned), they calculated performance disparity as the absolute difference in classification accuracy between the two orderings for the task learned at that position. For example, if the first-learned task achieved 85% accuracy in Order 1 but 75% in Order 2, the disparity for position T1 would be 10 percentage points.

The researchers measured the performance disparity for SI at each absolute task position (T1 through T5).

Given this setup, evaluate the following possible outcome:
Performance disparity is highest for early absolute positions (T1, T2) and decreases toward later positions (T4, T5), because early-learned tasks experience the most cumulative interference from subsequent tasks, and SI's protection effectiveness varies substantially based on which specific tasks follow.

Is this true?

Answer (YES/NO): NO